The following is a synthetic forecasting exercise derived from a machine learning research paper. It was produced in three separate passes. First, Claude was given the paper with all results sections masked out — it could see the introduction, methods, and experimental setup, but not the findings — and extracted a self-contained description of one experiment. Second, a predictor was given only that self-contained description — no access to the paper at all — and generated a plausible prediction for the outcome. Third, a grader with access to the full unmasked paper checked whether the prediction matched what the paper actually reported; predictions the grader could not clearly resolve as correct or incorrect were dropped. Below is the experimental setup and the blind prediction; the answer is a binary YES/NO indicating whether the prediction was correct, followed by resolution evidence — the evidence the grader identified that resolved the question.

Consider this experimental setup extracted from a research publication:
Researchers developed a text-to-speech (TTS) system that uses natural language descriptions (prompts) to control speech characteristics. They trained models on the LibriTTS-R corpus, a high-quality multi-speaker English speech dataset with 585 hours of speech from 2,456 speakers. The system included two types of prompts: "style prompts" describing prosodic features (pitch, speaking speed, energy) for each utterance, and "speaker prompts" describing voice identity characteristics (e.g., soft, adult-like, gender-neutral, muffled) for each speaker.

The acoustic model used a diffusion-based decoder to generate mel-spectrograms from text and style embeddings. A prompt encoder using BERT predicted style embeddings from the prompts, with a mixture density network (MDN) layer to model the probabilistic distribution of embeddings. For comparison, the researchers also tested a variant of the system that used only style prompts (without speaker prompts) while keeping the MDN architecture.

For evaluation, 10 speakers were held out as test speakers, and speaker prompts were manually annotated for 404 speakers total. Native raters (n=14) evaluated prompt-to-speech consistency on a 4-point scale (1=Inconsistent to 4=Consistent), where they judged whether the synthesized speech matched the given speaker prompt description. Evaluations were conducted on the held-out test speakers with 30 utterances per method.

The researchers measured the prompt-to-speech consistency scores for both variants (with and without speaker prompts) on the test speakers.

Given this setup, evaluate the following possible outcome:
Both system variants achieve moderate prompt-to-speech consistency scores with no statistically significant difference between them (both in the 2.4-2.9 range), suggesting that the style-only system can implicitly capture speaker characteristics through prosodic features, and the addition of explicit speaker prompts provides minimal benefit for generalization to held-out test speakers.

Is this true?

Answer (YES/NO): NO